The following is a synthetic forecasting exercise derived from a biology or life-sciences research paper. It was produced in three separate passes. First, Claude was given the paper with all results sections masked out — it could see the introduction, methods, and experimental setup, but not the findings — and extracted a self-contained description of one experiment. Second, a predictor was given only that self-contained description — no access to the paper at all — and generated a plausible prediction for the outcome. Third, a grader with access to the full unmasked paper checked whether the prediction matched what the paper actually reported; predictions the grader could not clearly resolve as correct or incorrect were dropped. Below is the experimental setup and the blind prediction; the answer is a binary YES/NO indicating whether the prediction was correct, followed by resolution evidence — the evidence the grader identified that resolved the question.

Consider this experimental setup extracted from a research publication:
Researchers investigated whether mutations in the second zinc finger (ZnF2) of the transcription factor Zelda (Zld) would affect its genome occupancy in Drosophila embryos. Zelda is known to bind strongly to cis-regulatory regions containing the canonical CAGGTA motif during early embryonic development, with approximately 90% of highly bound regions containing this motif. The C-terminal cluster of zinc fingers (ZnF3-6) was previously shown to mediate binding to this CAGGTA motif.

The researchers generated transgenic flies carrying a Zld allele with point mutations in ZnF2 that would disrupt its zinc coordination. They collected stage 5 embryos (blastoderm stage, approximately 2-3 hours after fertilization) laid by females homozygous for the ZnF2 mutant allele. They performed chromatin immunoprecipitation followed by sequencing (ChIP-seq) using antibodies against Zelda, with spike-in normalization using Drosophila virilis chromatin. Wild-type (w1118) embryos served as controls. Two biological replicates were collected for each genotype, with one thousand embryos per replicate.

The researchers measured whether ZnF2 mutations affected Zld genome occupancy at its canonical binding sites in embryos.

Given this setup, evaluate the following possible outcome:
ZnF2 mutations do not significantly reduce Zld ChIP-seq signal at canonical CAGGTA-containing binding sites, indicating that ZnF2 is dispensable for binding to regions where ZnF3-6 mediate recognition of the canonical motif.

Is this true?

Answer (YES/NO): YES